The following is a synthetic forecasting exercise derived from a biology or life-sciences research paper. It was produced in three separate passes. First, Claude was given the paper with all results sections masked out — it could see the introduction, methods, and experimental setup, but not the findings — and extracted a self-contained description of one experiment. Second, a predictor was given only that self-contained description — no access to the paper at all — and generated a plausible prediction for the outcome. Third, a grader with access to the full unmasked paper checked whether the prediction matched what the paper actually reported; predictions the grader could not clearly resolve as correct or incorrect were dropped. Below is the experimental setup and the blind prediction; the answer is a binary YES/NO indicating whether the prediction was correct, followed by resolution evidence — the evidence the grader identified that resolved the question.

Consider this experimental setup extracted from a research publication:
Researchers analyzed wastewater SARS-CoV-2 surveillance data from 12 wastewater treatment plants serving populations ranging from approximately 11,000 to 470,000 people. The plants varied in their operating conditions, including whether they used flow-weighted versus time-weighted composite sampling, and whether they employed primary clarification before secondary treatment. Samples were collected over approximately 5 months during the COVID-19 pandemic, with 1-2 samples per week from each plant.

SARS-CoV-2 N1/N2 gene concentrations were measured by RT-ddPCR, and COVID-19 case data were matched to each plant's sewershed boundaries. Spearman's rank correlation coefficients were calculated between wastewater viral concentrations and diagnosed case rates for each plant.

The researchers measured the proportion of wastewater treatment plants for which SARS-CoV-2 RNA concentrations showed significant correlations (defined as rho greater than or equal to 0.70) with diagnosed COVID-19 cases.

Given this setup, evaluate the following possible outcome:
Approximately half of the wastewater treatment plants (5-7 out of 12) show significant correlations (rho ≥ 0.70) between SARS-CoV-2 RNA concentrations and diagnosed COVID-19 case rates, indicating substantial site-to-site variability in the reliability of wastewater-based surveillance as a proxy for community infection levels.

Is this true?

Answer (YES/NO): YES